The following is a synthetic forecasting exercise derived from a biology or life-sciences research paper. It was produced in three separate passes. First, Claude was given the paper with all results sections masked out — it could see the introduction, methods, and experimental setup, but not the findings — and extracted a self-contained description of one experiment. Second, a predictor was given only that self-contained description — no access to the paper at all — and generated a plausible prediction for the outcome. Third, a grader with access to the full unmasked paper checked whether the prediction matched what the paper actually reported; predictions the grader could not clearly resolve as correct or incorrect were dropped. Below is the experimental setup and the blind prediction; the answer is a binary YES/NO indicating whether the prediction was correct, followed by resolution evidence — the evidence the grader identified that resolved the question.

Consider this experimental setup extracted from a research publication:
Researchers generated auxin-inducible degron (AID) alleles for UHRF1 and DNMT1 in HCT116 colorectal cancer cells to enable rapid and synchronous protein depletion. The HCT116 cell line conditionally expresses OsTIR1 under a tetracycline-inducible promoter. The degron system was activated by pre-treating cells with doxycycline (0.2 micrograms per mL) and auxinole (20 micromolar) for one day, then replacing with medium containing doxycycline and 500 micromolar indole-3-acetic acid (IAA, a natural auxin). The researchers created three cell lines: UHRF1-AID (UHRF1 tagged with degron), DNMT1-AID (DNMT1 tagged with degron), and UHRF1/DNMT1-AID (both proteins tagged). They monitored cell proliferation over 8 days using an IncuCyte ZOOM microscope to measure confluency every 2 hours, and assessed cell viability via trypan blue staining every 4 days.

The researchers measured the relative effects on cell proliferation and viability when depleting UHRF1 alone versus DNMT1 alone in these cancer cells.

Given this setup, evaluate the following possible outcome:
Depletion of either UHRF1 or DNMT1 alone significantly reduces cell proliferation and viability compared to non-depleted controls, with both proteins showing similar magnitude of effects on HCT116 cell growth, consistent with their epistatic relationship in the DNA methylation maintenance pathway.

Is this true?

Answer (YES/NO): NO